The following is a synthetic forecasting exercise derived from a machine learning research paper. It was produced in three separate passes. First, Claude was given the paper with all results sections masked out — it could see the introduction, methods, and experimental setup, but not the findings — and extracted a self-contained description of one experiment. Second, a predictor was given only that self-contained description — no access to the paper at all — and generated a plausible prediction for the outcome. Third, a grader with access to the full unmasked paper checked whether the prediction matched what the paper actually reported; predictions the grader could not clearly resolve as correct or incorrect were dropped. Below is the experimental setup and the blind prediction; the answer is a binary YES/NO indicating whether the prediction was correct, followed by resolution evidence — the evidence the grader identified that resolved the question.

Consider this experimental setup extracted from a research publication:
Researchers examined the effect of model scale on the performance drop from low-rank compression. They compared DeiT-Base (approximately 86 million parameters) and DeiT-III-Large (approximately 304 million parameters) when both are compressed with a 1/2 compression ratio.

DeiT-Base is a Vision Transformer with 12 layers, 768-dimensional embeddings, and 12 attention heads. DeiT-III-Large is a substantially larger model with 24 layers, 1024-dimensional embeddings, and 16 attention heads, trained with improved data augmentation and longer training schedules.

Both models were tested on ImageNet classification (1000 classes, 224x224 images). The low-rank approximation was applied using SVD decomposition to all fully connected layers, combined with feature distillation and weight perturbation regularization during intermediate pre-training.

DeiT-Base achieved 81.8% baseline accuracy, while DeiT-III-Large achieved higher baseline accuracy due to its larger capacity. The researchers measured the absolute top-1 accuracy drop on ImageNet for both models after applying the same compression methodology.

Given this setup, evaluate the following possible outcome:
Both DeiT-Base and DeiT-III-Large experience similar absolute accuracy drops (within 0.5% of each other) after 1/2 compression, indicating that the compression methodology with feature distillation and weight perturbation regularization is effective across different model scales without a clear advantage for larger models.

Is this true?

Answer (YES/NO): YES